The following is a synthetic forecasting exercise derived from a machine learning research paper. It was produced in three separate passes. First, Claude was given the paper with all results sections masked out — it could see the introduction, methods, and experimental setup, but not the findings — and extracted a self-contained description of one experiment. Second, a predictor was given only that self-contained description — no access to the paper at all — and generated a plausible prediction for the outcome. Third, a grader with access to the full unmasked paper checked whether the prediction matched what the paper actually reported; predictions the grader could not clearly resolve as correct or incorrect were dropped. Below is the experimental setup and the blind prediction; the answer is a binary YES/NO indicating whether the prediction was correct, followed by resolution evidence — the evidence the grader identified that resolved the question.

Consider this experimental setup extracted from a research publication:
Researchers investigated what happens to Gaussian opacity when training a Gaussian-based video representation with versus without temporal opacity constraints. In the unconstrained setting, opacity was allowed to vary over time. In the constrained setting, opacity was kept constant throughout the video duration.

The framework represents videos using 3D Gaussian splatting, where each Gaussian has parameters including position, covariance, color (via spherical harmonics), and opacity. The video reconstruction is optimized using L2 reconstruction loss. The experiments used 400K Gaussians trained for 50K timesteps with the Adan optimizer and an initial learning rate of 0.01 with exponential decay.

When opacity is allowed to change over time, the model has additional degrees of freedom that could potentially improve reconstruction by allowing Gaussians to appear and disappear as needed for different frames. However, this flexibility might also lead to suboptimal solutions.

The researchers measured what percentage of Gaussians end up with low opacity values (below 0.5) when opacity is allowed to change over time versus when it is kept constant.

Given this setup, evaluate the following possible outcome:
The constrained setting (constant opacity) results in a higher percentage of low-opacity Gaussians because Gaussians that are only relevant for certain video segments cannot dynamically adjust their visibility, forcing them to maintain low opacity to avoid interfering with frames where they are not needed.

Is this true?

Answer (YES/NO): NO